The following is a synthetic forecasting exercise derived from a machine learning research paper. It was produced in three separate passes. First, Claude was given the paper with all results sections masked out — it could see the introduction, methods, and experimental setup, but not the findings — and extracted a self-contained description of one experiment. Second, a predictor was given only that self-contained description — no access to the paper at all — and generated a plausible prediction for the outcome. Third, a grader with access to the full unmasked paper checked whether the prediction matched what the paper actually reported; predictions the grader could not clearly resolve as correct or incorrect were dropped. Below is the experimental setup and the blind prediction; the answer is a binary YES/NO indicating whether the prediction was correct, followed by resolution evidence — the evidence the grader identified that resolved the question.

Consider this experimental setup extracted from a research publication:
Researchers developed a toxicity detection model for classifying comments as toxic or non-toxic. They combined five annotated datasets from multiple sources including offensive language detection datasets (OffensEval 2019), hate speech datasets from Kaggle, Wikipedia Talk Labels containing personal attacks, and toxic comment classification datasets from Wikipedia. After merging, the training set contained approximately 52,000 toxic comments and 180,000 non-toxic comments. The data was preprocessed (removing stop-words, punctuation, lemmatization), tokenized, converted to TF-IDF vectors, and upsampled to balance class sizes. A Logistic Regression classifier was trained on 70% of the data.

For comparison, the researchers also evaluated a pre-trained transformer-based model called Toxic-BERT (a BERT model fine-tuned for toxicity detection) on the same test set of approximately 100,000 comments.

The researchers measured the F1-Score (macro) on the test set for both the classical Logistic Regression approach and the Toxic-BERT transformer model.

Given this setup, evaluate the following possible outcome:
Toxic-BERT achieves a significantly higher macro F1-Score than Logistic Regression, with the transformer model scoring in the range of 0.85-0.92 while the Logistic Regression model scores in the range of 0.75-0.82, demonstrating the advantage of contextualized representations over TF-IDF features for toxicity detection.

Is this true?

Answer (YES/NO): NO